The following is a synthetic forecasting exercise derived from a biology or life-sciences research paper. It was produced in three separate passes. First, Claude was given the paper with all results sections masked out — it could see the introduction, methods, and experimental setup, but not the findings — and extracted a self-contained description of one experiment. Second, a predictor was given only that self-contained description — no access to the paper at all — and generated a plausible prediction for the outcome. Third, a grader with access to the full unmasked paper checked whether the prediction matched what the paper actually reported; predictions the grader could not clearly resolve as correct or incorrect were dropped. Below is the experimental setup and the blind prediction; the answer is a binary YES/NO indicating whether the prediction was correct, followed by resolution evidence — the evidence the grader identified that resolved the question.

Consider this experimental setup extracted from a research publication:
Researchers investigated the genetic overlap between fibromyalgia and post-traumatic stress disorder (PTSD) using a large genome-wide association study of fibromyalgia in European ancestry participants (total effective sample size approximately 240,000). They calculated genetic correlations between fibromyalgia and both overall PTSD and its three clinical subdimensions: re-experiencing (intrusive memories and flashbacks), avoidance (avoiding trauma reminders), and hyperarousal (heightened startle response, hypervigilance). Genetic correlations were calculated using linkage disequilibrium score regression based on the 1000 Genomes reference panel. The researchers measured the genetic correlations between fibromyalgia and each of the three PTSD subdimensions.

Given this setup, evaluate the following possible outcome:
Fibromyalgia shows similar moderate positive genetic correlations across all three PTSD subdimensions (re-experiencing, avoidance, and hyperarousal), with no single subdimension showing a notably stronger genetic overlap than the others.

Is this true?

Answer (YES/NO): NO